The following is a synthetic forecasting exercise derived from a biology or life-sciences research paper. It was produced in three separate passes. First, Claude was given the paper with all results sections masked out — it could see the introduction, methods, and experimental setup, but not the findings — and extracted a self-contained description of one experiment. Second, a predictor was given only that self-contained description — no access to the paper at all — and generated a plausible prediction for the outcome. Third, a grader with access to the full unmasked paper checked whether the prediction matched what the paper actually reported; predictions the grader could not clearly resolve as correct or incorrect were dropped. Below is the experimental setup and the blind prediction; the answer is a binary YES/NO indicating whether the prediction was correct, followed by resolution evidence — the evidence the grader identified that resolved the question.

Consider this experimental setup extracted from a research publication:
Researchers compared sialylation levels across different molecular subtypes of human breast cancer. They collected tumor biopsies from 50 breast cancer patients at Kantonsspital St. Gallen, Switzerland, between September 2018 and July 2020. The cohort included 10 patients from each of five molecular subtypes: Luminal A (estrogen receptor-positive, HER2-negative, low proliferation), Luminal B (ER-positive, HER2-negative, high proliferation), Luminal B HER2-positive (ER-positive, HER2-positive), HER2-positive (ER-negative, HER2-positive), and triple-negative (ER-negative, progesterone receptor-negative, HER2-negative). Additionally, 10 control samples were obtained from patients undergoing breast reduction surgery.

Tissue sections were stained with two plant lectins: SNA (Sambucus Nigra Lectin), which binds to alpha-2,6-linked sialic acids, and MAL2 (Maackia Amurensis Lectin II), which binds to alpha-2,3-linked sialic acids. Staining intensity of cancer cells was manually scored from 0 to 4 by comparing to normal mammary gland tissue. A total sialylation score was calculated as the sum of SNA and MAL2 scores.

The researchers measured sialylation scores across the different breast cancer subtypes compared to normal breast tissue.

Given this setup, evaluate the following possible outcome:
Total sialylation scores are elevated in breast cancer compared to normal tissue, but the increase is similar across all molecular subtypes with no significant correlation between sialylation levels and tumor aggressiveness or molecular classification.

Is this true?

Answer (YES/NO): YES